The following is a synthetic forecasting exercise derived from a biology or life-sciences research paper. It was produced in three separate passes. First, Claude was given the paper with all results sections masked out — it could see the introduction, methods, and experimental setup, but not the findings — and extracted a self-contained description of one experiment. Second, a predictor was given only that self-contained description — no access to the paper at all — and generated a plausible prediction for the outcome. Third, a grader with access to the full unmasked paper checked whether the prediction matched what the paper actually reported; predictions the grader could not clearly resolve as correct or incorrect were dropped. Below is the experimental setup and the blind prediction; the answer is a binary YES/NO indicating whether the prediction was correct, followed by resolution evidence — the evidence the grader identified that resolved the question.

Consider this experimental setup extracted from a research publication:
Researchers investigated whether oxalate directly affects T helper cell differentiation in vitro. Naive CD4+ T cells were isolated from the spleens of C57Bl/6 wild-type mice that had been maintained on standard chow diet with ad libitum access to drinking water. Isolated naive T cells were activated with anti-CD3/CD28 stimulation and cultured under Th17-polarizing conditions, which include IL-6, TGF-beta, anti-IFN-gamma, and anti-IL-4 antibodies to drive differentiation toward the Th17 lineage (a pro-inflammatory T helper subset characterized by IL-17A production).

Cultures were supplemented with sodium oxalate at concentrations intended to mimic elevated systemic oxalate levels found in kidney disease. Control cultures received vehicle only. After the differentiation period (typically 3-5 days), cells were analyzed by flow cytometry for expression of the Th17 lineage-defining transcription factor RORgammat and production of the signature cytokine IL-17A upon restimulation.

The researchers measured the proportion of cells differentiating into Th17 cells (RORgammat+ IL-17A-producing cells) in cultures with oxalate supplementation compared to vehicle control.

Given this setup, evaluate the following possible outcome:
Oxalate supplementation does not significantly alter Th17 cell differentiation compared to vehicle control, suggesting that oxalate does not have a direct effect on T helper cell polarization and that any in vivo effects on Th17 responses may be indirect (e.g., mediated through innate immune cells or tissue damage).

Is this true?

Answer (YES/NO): NO